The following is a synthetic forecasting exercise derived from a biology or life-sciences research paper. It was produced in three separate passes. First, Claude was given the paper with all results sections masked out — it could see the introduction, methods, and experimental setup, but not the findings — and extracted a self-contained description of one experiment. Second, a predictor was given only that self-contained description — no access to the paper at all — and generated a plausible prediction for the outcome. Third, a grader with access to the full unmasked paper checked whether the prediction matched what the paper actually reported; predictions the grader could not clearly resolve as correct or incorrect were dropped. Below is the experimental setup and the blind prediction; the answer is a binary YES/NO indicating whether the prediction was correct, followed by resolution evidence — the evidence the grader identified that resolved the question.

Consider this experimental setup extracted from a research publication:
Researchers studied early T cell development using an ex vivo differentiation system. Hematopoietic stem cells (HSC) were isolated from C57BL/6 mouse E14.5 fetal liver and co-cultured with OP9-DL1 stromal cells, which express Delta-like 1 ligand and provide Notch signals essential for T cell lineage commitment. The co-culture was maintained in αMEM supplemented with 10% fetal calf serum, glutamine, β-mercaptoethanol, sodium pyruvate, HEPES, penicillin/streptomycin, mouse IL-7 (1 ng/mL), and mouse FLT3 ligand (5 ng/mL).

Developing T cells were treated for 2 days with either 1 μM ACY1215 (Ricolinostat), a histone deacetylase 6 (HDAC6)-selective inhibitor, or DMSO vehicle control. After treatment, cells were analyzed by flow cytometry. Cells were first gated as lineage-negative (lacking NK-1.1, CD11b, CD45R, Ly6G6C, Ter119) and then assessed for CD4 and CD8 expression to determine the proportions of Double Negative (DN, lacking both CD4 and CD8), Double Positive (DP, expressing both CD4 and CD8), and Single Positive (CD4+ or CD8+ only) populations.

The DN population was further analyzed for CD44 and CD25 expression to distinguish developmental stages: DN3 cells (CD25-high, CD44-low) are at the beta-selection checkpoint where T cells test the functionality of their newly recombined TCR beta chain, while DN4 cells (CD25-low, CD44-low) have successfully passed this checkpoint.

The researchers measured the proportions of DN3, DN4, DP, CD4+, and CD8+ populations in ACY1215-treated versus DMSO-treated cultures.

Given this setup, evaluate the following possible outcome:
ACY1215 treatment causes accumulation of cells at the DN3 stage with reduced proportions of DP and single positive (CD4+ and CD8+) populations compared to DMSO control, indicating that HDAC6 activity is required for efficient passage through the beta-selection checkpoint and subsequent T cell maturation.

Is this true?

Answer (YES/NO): YES